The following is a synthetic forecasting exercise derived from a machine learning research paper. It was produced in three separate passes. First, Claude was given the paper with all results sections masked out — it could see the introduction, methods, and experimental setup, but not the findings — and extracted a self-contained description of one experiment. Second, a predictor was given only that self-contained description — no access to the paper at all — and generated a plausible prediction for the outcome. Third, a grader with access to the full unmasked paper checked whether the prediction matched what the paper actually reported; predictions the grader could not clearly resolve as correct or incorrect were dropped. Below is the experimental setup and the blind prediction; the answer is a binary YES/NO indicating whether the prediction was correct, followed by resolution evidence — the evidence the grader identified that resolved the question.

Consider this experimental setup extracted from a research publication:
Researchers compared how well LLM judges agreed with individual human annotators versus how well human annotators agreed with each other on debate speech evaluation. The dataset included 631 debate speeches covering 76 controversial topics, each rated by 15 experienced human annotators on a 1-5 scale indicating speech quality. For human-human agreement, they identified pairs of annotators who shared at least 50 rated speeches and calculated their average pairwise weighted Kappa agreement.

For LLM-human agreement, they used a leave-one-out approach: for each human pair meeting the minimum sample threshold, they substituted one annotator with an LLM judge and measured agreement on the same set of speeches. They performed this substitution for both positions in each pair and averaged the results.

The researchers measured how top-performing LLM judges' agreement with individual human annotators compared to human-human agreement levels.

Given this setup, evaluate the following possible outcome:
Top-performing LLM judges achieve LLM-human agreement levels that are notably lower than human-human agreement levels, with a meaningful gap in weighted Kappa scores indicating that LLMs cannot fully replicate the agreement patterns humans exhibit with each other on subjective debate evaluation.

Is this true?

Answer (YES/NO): NO